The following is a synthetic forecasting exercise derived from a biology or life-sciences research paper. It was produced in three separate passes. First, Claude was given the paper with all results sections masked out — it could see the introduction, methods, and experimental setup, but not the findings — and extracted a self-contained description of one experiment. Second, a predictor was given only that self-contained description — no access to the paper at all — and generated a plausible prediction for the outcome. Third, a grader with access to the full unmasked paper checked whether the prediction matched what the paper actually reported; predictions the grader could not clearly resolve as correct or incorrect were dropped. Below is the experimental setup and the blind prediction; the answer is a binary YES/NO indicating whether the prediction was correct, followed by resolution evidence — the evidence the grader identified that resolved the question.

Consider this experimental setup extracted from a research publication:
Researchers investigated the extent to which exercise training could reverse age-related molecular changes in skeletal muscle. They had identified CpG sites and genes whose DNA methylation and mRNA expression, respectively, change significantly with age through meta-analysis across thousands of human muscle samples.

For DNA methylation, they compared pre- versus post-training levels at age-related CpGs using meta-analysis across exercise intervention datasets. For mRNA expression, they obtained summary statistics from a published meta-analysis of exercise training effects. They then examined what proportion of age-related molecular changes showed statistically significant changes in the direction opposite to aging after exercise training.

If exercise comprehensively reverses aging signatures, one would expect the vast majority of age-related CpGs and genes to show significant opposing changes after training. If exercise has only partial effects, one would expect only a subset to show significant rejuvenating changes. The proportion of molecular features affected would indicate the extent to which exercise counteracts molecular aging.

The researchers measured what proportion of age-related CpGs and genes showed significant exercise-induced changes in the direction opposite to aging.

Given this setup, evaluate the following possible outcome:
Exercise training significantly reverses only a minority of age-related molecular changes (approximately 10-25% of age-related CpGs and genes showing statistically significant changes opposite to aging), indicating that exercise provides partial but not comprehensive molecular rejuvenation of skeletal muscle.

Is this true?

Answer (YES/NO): NO